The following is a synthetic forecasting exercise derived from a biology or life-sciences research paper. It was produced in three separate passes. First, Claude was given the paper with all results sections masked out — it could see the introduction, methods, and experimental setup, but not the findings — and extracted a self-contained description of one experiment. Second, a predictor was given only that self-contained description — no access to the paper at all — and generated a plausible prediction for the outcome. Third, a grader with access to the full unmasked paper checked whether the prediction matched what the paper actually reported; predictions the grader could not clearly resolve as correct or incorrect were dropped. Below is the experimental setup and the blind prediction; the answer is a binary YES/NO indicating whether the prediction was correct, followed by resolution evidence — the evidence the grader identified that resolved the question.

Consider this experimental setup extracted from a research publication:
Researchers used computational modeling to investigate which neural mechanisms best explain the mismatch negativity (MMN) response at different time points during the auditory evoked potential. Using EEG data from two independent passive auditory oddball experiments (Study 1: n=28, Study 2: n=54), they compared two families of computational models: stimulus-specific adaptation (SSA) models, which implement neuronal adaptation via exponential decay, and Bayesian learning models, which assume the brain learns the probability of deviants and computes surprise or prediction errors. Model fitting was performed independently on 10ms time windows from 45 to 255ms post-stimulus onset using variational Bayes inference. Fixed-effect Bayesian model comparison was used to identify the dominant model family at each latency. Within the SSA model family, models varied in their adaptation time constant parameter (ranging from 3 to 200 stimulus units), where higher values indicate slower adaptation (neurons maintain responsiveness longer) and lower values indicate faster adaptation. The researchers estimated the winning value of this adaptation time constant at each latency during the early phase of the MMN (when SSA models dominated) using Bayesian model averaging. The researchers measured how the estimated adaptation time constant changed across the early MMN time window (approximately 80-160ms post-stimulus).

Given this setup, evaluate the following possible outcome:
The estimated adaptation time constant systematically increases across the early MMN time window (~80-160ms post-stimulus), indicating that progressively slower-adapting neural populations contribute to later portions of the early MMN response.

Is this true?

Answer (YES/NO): NO